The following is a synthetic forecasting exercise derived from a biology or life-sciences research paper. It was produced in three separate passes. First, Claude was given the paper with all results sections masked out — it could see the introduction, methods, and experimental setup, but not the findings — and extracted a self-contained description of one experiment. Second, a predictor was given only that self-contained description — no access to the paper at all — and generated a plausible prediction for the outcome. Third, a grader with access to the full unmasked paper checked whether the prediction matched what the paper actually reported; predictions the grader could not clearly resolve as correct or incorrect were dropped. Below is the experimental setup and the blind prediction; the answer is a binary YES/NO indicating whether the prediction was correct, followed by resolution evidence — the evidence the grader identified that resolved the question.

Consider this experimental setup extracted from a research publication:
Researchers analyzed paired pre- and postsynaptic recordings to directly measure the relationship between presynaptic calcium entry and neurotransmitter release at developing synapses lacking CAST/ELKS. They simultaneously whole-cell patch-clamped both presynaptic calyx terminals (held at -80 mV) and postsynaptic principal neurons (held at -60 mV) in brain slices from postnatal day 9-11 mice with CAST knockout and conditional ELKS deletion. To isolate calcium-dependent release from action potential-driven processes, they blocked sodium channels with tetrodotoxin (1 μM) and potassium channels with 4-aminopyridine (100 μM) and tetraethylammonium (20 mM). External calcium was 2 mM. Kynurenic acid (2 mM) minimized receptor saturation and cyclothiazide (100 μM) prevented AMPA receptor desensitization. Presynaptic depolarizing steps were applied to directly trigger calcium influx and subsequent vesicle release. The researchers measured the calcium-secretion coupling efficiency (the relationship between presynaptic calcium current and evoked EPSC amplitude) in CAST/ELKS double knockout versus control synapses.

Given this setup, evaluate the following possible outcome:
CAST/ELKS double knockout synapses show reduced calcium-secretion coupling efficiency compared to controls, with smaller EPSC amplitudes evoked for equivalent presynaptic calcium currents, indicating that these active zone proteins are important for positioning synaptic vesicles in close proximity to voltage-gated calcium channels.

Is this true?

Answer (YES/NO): NO